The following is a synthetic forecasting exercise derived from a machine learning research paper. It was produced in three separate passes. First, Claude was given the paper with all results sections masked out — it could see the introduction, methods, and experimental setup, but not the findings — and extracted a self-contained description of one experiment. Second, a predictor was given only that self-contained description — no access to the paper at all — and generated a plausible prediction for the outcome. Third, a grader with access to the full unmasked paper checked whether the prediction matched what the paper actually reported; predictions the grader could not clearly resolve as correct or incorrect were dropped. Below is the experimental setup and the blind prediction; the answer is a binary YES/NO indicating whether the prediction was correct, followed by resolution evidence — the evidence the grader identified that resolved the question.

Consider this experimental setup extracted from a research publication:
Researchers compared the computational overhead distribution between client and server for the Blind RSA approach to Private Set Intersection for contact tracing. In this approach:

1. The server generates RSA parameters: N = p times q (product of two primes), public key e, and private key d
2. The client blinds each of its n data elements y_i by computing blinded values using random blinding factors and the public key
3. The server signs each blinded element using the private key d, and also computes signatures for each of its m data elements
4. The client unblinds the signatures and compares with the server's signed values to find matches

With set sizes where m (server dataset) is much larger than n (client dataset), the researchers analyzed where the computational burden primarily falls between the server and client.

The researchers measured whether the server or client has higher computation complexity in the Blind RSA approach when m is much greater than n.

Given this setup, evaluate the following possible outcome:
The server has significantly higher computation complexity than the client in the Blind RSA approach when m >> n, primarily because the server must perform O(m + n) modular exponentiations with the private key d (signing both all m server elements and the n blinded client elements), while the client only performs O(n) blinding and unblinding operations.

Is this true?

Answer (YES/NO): YES